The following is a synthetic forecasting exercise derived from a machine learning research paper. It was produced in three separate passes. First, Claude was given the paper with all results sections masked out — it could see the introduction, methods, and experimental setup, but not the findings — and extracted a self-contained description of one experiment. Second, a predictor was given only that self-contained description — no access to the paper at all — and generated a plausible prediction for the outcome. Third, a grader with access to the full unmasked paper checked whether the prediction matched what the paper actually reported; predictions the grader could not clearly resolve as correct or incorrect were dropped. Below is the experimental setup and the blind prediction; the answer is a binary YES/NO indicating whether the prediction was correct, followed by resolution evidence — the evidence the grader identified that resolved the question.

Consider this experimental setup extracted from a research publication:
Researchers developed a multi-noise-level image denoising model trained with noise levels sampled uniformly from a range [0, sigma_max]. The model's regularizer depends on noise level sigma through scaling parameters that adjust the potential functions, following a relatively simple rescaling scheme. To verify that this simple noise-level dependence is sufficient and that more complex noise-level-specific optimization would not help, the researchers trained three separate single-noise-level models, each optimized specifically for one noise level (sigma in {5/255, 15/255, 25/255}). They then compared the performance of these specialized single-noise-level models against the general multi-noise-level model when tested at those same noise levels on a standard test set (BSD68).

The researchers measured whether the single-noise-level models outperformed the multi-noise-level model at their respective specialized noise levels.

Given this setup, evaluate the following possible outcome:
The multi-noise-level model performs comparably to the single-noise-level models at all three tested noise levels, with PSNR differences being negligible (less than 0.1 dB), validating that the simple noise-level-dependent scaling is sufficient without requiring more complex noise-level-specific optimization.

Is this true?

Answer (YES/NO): YES